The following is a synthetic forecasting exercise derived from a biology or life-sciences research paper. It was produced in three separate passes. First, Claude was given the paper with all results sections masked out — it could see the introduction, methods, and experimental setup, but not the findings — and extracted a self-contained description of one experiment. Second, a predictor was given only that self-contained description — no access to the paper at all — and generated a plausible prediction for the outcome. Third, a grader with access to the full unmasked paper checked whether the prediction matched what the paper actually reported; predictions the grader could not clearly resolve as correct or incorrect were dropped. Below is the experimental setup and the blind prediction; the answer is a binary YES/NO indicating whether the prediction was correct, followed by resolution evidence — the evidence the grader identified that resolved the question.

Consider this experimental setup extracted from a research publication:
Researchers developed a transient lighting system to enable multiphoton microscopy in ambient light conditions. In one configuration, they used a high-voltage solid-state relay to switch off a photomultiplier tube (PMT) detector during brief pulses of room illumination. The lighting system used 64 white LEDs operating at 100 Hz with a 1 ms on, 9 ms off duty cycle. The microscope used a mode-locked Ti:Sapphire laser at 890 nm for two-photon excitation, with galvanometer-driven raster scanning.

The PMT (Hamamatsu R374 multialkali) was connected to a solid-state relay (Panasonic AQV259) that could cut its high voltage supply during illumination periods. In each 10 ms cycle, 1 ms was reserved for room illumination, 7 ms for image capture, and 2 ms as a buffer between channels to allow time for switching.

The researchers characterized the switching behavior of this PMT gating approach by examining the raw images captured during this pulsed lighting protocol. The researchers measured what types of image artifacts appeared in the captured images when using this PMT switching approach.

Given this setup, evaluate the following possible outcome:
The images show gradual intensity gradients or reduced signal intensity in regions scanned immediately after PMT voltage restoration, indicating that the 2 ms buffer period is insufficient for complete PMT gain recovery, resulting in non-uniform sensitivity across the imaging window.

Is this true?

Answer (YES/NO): NO